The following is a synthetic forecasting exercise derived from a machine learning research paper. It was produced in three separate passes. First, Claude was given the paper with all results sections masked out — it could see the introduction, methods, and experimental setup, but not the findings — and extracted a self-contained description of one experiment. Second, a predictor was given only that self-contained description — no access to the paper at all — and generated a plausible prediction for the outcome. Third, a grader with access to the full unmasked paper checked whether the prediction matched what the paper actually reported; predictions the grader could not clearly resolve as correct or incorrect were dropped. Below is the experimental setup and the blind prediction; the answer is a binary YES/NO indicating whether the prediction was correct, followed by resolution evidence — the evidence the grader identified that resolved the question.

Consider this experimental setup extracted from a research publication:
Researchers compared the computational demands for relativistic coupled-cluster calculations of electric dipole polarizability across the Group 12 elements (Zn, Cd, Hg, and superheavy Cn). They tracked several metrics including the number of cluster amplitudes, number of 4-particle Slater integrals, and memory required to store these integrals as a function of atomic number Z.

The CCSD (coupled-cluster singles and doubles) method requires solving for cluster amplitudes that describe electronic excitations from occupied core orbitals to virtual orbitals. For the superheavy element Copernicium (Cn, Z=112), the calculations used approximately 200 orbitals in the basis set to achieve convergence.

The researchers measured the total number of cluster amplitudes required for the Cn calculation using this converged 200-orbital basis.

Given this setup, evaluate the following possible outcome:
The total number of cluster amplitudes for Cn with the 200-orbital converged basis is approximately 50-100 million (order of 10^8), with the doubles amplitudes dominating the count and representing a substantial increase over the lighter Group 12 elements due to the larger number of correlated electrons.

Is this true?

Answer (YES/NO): NO